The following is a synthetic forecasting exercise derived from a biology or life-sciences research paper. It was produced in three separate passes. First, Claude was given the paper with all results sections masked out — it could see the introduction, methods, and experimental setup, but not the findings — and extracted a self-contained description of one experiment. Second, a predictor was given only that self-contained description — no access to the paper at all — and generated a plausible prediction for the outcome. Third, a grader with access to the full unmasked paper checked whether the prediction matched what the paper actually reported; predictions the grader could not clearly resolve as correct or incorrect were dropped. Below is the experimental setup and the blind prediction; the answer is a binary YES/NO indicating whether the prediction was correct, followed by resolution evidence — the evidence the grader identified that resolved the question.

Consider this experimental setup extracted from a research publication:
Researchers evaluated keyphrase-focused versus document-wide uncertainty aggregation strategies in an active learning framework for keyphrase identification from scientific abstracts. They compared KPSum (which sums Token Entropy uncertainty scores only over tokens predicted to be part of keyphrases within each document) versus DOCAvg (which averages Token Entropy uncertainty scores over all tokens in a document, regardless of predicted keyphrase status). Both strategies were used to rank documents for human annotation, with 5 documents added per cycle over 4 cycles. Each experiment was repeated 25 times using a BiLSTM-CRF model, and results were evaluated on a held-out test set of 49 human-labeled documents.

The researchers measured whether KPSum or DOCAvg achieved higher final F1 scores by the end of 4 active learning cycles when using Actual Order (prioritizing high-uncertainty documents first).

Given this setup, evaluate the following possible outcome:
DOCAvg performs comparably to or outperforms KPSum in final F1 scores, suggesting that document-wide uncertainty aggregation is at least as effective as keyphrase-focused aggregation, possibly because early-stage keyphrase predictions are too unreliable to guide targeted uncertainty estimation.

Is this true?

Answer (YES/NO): YES